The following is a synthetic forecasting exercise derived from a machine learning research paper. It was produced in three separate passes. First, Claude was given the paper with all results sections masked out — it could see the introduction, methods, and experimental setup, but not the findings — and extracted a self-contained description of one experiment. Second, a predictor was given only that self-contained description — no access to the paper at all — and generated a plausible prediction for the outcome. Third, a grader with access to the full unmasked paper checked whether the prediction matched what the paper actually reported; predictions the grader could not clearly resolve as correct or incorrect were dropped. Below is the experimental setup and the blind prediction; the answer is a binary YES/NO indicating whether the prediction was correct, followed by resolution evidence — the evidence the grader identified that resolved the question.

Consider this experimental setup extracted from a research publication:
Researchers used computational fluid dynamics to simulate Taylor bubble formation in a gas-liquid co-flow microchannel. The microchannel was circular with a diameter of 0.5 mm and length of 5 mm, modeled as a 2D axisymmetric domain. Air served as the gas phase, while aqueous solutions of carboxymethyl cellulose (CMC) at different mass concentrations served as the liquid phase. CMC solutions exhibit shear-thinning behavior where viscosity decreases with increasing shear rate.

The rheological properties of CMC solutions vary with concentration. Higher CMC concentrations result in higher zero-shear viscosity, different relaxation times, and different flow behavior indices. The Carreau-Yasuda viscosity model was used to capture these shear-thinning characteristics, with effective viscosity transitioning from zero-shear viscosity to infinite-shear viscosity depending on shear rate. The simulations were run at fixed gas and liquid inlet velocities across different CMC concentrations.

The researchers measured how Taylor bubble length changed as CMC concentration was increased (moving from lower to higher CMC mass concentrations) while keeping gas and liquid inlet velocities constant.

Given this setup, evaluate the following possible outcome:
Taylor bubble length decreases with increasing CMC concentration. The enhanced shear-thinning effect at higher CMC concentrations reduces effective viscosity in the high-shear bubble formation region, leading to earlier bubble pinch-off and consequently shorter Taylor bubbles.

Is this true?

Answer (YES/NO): NO